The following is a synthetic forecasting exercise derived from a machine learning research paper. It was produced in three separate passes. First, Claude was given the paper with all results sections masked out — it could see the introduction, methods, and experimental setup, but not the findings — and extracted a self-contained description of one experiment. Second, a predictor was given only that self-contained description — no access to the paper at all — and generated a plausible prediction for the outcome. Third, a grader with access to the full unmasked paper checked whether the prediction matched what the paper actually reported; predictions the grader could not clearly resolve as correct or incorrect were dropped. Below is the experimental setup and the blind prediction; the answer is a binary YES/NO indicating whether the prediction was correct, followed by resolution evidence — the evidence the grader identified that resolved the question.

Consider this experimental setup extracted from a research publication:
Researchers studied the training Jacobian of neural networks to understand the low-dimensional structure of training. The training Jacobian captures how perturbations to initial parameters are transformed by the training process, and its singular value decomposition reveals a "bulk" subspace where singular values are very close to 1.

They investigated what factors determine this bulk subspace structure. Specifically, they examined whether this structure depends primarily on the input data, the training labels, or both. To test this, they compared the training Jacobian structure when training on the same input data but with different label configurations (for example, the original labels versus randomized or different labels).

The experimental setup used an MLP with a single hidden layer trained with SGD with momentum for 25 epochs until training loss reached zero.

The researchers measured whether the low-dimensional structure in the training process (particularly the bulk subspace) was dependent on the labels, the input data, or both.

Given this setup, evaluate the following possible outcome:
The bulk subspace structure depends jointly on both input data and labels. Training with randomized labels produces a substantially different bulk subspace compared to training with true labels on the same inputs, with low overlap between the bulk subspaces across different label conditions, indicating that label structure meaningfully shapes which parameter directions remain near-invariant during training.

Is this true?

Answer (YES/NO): NO